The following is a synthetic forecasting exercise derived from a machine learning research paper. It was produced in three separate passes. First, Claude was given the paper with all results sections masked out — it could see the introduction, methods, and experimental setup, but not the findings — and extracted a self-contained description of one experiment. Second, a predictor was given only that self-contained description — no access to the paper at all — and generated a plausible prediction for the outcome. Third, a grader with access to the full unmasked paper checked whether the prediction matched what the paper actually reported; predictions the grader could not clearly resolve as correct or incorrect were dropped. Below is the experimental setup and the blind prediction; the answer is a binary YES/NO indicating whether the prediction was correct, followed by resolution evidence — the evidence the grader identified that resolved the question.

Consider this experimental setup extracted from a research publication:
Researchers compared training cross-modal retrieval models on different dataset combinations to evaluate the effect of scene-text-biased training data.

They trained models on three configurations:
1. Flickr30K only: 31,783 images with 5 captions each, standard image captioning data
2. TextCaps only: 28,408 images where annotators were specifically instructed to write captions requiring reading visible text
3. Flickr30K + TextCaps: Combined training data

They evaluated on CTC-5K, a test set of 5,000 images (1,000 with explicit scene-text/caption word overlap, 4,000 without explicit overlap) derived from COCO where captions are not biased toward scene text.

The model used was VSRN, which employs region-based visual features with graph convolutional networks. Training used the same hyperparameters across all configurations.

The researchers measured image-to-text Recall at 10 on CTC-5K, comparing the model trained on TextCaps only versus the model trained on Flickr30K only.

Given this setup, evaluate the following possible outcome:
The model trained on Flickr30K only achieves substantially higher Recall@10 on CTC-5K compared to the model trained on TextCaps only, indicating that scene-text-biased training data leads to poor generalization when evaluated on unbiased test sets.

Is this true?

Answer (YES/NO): YES